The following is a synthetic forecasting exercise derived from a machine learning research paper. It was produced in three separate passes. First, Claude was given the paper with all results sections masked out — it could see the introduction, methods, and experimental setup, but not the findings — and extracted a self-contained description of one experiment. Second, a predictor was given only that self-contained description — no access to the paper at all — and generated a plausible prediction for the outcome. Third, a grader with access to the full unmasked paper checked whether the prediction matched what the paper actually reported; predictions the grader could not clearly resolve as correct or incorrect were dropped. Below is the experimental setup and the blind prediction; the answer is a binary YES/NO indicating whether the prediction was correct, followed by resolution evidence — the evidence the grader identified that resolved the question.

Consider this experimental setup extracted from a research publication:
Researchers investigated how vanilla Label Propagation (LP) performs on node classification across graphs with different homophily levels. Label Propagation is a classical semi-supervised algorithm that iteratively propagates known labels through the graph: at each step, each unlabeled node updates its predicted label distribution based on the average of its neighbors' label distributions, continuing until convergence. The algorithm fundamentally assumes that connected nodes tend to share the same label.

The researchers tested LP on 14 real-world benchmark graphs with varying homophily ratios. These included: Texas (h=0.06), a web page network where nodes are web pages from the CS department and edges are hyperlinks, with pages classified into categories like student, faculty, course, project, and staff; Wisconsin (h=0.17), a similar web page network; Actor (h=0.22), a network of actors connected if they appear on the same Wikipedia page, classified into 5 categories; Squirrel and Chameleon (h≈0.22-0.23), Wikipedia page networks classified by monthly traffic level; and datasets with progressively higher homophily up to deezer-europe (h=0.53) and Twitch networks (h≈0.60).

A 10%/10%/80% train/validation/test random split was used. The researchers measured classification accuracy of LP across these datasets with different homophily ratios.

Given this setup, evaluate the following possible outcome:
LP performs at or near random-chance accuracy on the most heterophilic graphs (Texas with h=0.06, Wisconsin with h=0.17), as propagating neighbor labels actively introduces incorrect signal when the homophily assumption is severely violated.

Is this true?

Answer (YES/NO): NO